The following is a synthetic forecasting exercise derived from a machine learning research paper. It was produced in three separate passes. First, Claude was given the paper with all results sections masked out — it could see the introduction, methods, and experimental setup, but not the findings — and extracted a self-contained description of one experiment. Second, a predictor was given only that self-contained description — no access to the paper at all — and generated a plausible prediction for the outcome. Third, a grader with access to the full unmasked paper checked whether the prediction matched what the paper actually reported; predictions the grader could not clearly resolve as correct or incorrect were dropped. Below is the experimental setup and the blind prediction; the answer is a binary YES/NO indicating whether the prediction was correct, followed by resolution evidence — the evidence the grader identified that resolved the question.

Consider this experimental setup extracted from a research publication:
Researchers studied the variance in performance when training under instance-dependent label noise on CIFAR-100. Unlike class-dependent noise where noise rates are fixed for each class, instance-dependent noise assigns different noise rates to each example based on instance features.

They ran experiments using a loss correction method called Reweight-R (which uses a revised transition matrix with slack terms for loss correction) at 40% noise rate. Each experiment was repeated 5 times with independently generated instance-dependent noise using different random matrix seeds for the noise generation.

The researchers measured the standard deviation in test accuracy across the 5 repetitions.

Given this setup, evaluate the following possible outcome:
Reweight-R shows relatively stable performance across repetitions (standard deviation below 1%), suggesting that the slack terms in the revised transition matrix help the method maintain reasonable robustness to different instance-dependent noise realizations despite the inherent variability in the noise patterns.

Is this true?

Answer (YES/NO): NO